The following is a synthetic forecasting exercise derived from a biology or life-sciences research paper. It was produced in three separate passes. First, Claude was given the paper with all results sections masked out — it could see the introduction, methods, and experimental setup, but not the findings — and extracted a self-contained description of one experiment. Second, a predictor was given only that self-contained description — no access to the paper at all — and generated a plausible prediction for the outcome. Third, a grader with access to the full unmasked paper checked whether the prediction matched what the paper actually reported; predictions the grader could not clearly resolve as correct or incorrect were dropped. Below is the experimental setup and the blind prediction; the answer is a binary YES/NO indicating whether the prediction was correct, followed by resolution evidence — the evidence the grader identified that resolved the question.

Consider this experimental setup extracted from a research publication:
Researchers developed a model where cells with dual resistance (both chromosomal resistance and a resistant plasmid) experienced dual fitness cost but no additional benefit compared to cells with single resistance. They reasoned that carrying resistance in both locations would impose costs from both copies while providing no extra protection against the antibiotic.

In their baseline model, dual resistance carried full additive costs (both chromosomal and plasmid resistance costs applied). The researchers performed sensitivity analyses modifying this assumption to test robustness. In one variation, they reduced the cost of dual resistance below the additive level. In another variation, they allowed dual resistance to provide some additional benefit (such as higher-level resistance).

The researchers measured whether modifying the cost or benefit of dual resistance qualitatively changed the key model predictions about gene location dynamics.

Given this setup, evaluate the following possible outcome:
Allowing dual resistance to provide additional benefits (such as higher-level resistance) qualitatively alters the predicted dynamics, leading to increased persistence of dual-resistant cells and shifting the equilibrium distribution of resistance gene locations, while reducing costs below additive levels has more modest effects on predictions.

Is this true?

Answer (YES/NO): NO